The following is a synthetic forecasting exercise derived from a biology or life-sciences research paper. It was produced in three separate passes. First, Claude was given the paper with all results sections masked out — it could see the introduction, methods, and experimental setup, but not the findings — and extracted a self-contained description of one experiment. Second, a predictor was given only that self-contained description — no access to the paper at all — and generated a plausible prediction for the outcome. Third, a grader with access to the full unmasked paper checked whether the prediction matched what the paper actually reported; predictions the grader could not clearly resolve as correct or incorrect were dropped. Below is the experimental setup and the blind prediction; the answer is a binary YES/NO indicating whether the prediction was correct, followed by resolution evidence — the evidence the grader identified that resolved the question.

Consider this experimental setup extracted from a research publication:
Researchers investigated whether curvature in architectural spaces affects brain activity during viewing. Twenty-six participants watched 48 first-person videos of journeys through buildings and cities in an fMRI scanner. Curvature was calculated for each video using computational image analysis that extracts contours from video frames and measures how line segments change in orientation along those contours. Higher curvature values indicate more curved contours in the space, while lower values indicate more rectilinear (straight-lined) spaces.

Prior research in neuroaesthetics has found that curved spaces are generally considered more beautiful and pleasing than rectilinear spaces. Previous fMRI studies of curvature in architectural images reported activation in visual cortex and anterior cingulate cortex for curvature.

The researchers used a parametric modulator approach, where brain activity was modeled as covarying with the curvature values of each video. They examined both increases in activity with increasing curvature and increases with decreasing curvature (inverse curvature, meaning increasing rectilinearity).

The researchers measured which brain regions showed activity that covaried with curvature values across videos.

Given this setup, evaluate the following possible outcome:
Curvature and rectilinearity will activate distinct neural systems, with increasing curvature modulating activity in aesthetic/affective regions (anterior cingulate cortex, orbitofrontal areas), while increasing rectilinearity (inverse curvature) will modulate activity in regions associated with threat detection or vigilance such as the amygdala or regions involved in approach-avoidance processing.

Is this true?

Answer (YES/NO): NO